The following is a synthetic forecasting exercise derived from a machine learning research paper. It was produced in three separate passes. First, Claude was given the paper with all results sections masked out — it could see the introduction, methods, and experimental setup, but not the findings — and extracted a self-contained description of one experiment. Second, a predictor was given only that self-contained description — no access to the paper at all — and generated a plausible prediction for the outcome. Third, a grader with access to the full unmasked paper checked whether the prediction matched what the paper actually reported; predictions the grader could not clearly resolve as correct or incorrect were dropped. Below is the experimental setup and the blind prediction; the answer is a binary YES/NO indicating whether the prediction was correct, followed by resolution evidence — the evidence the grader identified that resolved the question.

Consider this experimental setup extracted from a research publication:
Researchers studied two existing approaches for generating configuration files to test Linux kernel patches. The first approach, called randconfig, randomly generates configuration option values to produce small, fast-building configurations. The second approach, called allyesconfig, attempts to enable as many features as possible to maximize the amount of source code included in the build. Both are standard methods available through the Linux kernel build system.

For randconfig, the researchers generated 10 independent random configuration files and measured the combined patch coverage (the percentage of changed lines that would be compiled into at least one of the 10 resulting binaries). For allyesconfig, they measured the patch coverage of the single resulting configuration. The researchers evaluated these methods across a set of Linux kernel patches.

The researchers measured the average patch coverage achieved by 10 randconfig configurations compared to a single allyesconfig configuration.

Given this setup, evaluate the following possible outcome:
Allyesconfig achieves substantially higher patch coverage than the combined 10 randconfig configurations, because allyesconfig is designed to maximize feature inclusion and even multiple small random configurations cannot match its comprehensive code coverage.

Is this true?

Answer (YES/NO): YES